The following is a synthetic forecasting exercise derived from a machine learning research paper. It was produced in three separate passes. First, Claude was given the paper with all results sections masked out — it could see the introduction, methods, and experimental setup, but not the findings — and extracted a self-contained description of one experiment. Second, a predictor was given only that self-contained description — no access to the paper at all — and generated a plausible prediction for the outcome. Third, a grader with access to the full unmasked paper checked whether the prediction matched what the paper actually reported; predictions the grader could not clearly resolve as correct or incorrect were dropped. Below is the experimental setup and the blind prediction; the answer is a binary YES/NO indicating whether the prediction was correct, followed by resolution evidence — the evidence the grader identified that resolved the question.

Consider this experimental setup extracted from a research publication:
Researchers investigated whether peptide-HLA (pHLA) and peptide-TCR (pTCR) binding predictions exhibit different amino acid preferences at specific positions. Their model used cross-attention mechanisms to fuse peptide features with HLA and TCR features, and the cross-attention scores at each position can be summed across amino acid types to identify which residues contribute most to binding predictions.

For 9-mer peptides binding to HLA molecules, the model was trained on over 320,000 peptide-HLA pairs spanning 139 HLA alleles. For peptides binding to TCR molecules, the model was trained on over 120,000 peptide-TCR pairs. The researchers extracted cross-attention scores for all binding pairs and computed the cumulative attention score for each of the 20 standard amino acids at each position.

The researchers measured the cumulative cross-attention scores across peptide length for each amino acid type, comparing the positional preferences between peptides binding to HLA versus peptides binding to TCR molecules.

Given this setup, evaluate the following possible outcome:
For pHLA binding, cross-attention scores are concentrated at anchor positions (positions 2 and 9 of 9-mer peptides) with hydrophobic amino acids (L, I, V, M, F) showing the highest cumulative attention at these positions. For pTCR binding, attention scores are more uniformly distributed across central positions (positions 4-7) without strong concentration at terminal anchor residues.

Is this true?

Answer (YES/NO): NO